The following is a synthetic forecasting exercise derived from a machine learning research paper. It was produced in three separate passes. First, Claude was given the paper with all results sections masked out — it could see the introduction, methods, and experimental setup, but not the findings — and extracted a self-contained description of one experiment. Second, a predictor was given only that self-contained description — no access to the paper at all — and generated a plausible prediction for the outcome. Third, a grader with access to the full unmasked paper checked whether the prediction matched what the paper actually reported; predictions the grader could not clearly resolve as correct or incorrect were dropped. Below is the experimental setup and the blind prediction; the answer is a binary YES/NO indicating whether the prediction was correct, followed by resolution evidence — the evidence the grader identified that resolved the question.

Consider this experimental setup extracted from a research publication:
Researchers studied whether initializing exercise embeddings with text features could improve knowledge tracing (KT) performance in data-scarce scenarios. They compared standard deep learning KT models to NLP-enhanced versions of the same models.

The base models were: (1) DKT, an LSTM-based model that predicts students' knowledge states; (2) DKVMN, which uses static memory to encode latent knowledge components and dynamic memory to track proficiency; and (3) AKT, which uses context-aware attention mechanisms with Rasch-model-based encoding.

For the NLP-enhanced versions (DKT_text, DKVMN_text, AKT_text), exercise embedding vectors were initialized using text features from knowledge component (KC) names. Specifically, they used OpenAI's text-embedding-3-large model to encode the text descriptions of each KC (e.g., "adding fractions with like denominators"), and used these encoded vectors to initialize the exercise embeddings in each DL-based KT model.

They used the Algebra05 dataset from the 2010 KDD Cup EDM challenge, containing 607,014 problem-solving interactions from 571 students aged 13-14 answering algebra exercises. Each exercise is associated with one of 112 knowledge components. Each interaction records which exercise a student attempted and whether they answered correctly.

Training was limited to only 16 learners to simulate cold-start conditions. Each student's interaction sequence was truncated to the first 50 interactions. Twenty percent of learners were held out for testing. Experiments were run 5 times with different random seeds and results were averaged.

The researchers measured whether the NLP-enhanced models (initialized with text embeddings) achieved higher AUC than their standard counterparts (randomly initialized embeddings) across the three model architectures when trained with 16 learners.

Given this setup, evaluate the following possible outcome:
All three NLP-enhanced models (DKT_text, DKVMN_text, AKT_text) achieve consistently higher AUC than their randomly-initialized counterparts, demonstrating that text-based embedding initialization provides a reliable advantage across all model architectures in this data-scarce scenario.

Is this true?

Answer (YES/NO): NO